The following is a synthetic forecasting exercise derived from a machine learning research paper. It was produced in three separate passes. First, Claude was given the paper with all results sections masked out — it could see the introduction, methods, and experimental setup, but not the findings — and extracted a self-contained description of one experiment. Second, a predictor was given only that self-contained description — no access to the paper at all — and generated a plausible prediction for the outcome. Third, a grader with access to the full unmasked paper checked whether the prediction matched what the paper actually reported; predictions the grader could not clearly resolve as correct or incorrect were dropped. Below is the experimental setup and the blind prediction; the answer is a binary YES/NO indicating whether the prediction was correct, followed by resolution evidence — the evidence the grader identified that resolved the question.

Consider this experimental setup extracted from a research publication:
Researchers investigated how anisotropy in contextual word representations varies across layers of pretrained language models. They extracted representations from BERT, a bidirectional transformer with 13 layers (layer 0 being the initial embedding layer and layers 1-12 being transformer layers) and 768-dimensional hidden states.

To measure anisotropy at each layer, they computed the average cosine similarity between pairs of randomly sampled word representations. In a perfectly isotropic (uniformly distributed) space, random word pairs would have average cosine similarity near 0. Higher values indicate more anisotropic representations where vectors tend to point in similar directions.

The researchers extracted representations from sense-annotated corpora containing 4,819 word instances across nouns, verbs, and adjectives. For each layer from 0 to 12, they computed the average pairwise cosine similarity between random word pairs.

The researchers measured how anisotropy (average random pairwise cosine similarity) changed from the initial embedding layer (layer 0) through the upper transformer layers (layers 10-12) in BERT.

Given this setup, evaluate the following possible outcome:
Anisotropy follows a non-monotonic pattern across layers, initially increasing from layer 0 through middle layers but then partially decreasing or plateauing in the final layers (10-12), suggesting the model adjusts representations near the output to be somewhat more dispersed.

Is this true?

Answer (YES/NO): NO